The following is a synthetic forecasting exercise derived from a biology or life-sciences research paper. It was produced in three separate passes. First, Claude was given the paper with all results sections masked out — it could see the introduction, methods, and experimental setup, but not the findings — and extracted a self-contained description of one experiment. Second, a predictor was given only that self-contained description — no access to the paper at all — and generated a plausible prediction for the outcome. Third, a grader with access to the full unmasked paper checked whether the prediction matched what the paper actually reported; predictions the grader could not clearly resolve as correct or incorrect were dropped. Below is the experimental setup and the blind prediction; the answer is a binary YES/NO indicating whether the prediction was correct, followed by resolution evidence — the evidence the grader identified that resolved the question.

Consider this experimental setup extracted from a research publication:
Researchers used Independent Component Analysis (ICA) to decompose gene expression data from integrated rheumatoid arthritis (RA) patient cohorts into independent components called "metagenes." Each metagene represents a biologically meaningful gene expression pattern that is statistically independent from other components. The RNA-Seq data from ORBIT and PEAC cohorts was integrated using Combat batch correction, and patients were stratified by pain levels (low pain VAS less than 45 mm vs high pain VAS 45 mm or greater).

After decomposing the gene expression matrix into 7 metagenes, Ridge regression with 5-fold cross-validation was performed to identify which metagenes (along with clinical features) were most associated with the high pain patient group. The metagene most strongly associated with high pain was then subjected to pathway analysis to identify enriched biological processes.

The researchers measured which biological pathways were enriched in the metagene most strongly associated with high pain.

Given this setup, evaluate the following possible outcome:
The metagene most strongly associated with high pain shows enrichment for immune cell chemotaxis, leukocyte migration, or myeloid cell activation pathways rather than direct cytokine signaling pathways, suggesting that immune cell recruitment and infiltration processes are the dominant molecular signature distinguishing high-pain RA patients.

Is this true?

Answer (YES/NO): NO